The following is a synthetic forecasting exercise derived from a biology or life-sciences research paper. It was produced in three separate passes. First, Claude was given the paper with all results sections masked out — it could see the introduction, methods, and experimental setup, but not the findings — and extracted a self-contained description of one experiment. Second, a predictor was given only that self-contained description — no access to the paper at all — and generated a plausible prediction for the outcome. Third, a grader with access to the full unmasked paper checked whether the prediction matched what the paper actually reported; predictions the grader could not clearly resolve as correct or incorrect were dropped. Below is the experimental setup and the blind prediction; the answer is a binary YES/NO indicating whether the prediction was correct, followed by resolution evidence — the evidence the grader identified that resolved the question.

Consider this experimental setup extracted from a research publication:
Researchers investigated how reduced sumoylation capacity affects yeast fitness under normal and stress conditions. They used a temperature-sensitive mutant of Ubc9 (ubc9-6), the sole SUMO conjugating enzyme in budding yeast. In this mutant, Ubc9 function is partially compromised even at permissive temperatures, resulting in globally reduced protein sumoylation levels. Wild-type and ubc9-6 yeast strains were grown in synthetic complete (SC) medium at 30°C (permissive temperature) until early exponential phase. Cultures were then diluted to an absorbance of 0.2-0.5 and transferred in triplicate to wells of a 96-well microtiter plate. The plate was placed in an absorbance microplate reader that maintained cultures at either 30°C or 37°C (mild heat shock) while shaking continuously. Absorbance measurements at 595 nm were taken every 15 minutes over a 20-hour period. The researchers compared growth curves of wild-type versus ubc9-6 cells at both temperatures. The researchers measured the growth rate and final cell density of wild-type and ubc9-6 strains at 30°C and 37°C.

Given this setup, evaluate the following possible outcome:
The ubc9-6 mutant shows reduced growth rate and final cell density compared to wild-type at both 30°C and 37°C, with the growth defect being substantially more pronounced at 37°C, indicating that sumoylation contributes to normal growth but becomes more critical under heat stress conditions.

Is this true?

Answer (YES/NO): YES